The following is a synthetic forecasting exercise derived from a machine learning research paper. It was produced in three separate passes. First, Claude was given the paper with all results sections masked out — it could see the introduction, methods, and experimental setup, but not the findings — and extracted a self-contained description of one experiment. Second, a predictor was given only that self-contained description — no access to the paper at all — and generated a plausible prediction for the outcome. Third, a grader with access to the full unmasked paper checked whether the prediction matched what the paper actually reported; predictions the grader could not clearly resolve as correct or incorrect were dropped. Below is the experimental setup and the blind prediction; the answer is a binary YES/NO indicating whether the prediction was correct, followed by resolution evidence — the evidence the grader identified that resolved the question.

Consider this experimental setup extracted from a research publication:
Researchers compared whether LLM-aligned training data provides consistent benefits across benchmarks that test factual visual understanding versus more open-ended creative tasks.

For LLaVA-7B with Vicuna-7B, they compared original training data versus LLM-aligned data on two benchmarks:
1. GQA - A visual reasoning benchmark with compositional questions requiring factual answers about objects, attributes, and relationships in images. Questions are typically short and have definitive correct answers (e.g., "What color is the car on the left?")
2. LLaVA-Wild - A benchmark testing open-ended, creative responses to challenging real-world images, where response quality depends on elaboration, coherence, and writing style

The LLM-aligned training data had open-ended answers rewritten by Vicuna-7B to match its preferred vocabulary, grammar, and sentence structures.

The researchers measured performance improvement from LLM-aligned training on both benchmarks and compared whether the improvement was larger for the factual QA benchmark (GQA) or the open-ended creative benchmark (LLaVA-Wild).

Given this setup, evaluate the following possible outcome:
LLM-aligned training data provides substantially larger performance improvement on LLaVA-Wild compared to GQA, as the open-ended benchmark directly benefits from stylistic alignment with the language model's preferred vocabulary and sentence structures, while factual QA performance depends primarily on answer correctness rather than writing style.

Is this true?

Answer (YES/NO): YES